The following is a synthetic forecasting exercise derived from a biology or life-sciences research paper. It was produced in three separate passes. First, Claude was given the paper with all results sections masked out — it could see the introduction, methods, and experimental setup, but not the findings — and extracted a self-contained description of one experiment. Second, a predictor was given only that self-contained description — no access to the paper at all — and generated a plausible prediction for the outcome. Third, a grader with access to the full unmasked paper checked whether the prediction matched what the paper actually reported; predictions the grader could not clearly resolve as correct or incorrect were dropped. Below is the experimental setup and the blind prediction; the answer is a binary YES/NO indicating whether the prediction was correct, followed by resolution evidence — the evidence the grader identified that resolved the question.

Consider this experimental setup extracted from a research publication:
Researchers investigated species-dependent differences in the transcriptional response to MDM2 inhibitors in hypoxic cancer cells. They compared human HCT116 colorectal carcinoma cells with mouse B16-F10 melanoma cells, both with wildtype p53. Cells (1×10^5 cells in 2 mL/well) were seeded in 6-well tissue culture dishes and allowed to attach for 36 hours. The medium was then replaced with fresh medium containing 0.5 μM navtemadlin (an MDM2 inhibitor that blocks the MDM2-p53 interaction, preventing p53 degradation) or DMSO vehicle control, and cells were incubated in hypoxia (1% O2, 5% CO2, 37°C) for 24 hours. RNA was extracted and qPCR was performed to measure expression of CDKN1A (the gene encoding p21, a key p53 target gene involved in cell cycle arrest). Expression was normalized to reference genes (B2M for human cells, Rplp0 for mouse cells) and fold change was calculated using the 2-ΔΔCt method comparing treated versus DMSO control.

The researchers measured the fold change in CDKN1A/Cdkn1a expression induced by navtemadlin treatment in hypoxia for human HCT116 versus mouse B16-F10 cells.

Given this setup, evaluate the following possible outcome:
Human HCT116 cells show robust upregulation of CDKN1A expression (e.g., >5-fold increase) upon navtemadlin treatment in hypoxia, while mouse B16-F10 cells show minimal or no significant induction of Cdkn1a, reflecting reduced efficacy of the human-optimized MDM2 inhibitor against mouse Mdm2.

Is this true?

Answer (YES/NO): YES